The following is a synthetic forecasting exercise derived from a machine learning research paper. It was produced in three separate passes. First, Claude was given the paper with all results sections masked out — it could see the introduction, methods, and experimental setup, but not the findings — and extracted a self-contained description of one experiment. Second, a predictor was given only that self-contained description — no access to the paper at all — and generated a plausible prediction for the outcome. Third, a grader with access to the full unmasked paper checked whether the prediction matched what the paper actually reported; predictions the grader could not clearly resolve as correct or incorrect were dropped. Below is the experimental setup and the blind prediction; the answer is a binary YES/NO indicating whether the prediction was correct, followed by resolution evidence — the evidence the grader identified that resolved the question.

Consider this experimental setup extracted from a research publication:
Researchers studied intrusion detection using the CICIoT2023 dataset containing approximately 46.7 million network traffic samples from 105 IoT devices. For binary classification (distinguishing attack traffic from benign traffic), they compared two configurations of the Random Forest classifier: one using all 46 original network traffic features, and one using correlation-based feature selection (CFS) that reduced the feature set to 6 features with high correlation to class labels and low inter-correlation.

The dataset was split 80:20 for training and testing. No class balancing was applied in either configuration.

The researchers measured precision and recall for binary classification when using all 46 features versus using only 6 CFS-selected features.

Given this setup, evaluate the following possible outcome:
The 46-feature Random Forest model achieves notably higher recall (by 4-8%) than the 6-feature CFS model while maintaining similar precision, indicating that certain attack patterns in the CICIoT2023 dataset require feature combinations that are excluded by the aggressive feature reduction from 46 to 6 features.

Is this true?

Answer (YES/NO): NO